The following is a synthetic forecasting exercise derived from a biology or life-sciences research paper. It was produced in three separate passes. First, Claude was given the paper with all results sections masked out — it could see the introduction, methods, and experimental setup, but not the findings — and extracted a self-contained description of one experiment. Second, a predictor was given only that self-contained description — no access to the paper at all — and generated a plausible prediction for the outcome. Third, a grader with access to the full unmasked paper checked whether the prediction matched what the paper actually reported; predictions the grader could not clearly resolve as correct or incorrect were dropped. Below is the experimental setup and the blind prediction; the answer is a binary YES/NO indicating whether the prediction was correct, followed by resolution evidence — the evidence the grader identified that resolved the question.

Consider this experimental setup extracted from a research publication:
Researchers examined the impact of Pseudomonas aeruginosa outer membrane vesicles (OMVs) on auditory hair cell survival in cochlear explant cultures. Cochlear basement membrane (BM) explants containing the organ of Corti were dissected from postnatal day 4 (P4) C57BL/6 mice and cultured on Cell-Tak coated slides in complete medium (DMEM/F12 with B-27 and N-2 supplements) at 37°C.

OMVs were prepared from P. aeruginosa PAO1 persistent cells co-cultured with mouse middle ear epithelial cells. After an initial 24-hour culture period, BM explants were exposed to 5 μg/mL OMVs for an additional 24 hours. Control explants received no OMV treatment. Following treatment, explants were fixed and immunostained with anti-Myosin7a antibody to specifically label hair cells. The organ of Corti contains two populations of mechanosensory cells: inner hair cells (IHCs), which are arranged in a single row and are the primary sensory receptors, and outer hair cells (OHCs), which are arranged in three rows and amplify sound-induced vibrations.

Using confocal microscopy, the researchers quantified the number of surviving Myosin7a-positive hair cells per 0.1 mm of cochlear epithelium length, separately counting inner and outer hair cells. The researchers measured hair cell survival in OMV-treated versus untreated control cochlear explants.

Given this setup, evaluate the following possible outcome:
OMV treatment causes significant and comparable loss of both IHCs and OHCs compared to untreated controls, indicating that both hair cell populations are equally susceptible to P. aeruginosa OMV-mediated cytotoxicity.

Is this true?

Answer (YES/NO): NO